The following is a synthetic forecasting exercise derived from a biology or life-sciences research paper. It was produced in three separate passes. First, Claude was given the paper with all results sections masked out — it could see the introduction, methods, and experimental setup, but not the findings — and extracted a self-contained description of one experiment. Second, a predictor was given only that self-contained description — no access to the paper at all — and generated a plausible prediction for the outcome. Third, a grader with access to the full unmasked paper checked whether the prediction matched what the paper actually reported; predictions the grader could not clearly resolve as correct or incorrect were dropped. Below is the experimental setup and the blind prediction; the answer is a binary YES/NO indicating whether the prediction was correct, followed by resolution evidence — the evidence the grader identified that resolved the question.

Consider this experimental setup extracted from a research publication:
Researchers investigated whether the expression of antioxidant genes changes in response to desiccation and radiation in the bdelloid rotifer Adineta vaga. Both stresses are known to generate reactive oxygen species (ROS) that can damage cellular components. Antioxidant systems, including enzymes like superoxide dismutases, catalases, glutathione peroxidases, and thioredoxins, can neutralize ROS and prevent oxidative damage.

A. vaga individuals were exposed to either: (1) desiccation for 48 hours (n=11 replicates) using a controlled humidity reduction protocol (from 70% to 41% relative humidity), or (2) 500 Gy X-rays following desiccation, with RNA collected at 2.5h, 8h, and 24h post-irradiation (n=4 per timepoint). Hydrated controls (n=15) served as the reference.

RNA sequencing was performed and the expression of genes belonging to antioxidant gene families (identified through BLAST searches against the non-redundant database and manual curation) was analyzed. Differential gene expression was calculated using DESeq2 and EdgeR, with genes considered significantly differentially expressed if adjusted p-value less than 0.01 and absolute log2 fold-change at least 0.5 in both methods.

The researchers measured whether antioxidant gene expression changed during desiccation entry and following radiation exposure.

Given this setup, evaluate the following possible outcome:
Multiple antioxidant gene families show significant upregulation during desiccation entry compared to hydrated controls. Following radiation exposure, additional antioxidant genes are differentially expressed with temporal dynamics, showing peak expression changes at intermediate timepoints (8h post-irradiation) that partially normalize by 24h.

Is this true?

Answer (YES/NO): NO